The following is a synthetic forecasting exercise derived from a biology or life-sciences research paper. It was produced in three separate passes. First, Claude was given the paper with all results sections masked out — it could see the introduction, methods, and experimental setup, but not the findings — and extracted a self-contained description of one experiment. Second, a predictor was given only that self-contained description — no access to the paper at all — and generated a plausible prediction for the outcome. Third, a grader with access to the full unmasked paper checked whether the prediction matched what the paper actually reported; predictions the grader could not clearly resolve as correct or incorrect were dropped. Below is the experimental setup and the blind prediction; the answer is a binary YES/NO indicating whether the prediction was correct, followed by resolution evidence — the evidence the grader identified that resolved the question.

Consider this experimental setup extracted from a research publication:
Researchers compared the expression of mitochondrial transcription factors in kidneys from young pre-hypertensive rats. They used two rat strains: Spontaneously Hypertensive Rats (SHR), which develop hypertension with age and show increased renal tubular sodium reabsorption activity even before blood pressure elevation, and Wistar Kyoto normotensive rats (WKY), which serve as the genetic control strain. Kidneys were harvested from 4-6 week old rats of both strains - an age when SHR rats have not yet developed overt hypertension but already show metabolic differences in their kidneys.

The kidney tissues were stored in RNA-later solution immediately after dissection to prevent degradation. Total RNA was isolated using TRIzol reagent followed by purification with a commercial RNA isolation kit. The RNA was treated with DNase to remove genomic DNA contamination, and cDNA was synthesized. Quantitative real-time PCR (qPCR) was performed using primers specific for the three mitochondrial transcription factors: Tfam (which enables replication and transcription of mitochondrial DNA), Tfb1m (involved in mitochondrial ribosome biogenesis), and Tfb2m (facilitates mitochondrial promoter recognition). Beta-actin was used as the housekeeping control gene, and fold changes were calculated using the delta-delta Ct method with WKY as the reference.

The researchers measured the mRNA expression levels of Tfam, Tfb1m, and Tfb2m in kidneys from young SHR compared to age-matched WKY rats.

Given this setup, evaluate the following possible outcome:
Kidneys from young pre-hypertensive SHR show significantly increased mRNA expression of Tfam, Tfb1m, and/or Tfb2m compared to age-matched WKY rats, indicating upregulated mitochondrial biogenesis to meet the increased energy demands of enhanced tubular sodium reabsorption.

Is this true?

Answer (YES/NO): YES